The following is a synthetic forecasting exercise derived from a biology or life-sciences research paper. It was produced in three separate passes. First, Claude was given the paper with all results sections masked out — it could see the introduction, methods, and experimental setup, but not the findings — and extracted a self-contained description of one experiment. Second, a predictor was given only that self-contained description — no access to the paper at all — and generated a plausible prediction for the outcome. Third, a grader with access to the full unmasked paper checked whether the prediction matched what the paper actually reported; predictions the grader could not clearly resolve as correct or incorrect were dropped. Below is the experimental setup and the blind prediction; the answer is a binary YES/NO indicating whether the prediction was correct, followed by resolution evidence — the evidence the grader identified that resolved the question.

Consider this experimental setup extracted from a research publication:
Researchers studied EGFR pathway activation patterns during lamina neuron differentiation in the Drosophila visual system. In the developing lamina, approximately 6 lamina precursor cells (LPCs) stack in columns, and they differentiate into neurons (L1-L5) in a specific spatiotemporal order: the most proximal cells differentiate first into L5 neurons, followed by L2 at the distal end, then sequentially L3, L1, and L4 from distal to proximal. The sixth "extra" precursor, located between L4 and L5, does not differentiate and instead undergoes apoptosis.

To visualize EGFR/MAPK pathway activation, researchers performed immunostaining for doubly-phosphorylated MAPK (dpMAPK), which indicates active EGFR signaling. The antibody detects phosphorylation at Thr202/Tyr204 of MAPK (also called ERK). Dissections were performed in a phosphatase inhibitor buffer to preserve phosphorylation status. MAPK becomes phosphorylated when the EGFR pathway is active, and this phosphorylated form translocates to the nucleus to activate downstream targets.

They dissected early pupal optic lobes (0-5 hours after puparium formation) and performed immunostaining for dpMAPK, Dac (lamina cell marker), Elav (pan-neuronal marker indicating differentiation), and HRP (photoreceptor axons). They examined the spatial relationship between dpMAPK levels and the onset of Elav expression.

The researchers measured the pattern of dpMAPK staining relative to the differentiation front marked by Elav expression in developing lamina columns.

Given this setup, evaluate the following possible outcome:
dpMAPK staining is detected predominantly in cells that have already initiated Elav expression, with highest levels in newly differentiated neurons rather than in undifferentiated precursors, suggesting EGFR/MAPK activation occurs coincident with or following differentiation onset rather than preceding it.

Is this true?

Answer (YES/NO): NO